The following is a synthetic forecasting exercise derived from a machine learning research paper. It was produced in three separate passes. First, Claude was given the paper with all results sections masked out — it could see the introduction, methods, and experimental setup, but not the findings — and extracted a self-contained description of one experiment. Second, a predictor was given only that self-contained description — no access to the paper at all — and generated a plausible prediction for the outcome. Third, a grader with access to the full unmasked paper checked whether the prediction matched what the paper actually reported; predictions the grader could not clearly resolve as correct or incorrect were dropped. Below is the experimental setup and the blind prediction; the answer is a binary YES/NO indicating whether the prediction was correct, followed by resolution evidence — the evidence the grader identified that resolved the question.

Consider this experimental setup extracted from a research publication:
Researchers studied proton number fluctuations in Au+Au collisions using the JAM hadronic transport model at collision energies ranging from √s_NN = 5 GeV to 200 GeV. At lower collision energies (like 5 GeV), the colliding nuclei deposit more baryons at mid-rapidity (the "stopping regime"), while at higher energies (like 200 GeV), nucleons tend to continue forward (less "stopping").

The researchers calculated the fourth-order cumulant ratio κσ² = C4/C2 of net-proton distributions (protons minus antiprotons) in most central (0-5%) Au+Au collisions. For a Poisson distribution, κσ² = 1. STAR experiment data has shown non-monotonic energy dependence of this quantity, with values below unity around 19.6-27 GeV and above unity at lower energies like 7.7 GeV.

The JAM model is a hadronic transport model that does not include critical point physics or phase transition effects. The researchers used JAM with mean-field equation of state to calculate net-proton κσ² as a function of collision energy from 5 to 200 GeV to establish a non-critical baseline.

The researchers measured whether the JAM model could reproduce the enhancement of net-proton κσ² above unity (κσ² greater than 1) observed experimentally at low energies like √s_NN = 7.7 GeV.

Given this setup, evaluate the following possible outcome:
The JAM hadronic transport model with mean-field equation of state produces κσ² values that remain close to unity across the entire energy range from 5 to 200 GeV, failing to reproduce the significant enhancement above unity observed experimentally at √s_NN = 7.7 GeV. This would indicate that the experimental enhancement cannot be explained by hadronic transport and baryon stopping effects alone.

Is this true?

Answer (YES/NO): NO